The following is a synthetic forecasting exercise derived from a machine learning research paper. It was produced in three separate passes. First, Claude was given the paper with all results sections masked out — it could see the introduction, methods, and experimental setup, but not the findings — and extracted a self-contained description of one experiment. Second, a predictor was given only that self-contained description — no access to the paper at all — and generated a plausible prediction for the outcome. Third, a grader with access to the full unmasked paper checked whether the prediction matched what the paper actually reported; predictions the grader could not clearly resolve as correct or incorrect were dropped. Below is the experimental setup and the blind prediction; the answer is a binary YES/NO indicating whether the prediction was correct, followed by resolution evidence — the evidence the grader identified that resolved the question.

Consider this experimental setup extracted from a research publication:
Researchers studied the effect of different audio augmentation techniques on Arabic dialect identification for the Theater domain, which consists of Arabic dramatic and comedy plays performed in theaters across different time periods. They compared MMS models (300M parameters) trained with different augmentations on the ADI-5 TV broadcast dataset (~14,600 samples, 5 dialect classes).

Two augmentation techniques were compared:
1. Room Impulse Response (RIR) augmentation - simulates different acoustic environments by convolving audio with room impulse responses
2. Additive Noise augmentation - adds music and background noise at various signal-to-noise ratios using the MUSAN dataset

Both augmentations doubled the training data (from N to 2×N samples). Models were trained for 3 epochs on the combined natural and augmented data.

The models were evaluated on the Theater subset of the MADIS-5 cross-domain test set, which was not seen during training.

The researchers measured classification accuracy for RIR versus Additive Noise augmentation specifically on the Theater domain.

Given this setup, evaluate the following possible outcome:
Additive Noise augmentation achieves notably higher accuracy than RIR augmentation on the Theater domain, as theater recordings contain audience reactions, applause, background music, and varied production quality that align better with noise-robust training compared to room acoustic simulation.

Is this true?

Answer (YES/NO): YES